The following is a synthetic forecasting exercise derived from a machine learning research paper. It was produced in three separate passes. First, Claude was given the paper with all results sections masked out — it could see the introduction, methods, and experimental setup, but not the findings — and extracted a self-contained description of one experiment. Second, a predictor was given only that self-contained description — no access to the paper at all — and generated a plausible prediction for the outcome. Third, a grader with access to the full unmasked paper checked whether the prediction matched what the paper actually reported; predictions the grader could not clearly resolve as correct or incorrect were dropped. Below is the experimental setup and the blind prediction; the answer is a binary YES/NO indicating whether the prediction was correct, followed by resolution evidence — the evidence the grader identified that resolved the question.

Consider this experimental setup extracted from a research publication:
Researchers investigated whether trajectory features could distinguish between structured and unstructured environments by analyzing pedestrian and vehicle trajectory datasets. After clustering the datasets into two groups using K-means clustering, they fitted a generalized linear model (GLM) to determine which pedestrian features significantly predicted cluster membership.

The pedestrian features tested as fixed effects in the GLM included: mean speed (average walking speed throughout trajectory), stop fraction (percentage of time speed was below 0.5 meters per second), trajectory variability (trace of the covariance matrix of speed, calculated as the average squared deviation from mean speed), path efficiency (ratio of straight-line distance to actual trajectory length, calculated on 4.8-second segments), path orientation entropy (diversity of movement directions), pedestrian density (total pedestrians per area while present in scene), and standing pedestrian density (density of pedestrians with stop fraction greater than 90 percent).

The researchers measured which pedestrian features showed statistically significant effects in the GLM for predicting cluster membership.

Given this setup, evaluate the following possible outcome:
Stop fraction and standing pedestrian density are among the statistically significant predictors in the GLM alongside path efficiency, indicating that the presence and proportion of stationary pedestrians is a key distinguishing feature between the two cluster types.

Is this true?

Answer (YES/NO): NO